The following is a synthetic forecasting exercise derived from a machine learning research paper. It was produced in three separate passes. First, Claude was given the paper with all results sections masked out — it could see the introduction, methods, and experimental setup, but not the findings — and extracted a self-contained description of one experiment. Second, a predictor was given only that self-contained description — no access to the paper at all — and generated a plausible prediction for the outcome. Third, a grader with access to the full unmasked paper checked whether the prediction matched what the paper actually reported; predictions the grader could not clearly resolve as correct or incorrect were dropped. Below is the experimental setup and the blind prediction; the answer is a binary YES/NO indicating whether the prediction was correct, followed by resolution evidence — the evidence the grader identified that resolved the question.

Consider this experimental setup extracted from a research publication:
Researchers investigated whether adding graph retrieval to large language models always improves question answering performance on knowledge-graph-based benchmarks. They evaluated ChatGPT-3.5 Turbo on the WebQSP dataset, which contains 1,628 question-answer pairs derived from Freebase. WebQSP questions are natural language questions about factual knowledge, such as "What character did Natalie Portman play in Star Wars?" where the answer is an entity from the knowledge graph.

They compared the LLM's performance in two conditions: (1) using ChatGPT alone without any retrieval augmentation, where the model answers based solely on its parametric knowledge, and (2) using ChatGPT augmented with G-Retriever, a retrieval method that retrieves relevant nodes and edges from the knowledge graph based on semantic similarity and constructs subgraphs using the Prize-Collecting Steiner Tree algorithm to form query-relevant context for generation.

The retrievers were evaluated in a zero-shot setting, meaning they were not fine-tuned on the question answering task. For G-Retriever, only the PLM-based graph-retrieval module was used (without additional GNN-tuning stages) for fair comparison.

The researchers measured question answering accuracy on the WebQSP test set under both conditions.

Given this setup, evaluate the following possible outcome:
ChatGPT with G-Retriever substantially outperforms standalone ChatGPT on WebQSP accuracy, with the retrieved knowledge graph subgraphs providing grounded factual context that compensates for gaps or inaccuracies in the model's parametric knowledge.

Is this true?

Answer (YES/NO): NO